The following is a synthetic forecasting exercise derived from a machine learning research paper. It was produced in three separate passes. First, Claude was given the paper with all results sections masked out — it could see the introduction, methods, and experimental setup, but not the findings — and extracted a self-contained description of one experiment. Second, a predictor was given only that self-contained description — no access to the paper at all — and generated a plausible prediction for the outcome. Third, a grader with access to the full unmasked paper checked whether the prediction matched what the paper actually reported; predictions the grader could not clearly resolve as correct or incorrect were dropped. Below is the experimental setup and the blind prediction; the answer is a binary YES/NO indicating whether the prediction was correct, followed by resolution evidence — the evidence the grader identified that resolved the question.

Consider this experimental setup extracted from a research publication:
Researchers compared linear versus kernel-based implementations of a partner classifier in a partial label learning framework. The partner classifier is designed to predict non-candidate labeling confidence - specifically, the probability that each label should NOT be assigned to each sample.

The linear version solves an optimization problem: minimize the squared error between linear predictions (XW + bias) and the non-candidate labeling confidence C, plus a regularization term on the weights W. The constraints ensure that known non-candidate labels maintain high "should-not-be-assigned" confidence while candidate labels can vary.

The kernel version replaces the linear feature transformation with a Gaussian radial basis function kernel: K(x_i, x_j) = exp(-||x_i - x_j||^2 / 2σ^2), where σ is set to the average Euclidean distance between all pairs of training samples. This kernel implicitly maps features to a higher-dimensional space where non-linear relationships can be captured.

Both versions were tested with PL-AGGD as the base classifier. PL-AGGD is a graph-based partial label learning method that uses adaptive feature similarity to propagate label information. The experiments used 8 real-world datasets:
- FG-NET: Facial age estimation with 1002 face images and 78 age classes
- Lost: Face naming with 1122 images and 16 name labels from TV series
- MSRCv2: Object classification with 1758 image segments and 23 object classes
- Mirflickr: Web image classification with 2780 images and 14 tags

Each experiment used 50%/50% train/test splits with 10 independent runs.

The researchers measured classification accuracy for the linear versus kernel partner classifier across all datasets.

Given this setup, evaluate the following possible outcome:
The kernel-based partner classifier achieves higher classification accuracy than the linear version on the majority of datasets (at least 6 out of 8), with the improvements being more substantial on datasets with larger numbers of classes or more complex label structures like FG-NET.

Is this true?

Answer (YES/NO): NO